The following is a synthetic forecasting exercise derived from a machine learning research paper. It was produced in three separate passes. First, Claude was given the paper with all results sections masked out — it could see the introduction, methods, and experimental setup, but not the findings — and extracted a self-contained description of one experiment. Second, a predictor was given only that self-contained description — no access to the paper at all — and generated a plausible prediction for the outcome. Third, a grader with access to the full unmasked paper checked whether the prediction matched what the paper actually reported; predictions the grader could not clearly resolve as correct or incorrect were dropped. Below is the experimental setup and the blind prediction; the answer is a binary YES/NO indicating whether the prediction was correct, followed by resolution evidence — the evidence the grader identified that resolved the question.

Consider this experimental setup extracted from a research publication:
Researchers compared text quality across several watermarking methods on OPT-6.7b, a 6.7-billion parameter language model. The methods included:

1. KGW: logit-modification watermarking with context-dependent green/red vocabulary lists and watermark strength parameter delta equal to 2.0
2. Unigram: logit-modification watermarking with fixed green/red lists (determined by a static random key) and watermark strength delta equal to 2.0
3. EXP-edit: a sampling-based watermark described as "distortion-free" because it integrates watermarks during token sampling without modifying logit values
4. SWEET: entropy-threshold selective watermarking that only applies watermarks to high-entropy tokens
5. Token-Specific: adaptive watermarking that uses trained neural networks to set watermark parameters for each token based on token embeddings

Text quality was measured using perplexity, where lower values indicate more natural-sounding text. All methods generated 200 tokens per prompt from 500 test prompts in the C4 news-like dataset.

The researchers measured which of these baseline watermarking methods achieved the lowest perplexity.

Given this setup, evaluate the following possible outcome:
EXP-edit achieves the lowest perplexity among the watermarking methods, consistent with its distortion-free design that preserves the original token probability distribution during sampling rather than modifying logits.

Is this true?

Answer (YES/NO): NO